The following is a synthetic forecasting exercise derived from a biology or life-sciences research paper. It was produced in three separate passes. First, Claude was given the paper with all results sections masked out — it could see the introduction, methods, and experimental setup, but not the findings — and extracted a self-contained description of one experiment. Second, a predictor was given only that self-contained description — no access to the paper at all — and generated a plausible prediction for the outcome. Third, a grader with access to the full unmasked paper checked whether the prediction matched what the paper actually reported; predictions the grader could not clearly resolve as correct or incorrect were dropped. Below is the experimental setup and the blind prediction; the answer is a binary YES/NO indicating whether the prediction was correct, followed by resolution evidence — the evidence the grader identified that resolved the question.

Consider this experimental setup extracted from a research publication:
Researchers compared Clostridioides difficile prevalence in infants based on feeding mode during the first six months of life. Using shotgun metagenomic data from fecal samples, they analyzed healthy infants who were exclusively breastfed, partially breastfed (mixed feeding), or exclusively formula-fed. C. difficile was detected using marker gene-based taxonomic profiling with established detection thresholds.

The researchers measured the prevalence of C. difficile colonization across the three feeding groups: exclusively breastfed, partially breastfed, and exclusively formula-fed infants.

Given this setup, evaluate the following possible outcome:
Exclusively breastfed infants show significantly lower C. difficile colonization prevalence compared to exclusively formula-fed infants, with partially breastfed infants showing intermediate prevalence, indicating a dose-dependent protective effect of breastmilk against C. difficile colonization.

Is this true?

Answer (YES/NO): YES